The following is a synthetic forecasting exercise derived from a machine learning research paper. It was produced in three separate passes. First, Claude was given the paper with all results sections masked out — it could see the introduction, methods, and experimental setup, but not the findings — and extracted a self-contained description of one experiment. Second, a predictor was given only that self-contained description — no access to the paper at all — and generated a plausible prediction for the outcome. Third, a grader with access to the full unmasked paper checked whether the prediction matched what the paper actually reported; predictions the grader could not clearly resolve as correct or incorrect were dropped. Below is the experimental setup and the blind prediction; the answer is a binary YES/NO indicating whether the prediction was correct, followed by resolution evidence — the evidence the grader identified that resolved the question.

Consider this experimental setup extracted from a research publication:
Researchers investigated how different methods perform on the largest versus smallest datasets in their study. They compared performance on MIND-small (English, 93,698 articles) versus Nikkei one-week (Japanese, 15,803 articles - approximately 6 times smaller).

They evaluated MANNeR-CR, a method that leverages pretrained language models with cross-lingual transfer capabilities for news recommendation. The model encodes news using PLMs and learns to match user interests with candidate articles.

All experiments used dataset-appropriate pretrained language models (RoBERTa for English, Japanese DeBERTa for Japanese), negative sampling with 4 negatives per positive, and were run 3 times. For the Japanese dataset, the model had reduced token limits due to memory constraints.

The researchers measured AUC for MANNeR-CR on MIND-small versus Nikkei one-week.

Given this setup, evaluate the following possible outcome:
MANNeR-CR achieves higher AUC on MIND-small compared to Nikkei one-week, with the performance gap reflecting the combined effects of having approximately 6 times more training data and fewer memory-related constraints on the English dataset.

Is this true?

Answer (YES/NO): YES